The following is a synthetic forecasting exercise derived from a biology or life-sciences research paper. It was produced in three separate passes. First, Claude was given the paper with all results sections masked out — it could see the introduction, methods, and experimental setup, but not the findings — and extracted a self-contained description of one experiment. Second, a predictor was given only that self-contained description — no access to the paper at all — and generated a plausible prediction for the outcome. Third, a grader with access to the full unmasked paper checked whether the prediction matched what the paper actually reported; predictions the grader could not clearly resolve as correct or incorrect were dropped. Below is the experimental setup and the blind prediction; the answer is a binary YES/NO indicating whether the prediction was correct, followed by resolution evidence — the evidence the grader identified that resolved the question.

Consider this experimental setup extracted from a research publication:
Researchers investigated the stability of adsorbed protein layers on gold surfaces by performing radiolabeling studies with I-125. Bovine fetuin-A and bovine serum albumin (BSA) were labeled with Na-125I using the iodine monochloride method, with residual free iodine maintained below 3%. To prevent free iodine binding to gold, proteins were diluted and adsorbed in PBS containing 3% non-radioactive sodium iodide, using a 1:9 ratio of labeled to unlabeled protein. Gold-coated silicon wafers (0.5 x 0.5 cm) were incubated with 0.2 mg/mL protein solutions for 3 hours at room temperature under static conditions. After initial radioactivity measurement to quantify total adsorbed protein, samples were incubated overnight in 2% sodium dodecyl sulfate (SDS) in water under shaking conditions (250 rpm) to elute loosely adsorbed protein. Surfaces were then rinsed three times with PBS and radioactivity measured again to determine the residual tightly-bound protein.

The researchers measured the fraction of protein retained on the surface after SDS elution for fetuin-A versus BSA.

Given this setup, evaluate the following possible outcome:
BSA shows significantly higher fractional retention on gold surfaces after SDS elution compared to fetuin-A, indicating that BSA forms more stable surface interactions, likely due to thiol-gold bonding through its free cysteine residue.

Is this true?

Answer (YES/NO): NO